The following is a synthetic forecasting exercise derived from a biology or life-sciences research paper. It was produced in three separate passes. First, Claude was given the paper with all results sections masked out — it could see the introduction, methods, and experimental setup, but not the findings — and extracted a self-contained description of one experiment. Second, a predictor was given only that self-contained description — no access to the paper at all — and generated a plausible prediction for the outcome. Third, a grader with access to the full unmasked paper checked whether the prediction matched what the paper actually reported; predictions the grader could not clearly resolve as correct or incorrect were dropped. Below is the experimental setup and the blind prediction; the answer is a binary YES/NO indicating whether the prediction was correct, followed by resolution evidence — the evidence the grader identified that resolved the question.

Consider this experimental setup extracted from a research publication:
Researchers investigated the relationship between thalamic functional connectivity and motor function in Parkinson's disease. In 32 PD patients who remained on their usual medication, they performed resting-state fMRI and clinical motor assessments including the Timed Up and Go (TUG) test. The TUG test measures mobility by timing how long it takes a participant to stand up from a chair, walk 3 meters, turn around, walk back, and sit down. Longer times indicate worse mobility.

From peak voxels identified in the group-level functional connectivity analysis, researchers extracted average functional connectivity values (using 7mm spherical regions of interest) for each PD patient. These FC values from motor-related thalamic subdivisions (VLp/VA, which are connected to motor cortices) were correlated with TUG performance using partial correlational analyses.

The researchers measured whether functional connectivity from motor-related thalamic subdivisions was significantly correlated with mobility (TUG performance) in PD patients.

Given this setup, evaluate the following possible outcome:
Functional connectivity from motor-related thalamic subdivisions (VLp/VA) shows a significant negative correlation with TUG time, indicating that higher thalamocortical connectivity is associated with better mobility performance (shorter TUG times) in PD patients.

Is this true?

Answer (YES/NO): NO